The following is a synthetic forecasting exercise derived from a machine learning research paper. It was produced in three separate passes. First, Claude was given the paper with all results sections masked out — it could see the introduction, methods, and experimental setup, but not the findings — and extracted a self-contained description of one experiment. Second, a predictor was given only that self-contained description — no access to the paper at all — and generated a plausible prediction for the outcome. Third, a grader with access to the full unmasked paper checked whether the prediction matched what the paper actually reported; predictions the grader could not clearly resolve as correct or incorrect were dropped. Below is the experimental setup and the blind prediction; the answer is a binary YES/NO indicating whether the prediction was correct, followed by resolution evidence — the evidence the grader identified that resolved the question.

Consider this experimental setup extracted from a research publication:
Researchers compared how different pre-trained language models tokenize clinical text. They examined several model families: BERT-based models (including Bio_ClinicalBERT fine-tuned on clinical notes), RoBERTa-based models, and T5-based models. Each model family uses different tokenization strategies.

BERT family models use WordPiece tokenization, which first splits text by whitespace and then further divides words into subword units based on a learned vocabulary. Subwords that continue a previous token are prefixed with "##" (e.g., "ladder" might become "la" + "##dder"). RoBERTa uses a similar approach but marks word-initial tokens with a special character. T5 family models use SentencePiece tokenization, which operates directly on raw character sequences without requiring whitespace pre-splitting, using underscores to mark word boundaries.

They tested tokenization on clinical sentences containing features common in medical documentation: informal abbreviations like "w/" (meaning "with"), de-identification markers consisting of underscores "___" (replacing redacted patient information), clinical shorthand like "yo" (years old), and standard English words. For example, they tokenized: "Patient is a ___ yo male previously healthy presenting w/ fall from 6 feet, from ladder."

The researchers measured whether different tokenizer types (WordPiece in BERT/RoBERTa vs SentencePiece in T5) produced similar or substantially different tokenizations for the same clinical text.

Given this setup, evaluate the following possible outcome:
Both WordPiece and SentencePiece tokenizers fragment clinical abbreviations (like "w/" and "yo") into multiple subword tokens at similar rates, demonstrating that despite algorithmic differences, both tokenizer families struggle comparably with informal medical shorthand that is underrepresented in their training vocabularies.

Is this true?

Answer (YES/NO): NO